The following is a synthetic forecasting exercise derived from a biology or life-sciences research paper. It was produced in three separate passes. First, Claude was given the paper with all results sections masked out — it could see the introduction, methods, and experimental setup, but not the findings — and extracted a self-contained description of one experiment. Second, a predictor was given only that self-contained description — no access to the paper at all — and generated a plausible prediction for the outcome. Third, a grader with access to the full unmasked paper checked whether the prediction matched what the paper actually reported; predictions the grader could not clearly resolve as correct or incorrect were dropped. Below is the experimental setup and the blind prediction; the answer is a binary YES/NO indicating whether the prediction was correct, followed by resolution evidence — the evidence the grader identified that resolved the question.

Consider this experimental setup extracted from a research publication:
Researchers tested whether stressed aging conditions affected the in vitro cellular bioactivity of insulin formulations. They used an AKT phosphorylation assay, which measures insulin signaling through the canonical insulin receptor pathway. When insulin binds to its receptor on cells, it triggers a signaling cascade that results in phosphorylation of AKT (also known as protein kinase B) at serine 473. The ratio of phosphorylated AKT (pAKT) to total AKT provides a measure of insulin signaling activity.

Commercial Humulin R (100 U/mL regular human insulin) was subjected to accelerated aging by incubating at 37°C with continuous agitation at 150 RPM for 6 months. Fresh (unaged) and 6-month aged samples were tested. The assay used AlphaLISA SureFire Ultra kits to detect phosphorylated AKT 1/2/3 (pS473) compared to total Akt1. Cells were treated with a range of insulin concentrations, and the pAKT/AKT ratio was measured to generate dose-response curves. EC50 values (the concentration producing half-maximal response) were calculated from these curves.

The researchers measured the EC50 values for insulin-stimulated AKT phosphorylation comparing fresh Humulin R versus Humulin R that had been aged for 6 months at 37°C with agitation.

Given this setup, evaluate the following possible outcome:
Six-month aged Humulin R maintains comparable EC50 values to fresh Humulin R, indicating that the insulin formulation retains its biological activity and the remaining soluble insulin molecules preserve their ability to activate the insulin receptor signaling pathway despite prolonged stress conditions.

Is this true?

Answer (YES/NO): NO